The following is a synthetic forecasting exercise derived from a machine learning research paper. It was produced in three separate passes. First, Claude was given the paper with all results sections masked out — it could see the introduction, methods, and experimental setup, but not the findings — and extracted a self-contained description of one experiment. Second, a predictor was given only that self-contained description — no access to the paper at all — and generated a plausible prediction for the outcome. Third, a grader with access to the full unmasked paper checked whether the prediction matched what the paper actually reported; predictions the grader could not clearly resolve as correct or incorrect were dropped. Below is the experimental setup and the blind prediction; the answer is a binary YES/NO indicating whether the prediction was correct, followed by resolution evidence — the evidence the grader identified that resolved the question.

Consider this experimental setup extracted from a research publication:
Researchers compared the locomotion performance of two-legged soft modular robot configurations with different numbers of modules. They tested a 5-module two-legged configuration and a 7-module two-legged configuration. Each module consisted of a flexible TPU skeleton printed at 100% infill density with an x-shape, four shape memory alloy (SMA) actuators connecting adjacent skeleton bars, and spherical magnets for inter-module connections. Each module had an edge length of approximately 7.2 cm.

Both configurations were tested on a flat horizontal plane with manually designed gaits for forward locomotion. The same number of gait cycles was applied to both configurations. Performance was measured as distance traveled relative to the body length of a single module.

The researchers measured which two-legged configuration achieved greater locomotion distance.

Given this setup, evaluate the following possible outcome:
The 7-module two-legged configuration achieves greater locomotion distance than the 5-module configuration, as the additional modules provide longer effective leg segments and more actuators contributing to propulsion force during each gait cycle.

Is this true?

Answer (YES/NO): NO